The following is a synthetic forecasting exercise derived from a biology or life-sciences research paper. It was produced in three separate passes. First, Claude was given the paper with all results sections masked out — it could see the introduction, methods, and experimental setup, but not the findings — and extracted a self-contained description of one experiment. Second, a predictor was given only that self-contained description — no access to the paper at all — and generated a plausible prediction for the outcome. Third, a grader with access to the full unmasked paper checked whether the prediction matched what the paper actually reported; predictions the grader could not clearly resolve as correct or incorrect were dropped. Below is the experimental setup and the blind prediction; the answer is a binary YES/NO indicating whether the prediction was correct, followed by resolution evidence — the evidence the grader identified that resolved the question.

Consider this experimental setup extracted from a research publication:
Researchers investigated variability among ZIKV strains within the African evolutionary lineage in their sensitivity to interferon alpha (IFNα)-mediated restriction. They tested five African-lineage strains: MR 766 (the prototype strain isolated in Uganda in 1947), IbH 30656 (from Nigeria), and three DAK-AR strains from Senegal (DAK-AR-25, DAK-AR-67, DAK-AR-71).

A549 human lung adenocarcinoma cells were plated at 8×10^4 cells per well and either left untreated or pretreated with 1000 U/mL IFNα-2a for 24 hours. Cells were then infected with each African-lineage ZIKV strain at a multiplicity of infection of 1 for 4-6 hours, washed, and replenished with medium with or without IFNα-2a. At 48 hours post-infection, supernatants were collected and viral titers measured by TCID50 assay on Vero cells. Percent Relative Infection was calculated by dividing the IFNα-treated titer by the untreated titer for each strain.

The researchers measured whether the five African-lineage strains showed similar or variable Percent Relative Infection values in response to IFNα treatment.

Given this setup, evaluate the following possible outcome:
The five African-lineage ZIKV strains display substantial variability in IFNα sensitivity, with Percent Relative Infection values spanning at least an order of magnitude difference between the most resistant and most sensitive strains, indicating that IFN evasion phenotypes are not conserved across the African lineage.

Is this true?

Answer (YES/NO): NO